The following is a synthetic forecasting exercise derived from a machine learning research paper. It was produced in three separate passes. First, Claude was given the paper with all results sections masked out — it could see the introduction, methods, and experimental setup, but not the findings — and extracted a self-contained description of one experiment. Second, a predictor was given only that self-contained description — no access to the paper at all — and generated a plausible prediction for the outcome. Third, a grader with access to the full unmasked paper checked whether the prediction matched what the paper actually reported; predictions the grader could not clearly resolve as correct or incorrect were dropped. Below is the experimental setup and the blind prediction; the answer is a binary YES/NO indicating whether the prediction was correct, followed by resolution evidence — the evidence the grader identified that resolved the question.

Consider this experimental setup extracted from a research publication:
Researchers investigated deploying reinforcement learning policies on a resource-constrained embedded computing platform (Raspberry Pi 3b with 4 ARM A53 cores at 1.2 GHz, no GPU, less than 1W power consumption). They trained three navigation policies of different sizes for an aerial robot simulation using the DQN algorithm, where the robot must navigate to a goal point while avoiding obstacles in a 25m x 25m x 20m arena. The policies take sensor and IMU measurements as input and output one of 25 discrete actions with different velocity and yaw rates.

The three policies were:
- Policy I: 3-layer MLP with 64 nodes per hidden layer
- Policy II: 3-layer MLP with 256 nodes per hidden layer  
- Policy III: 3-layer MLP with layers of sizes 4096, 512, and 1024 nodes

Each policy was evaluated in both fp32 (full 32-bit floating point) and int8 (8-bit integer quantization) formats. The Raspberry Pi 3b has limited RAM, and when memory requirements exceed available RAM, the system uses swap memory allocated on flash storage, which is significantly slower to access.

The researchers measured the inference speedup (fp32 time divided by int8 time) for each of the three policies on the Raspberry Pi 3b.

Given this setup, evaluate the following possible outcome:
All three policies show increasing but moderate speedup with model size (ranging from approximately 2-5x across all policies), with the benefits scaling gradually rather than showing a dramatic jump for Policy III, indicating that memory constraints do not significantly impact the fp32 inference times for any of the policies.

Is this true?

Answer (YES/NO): NO